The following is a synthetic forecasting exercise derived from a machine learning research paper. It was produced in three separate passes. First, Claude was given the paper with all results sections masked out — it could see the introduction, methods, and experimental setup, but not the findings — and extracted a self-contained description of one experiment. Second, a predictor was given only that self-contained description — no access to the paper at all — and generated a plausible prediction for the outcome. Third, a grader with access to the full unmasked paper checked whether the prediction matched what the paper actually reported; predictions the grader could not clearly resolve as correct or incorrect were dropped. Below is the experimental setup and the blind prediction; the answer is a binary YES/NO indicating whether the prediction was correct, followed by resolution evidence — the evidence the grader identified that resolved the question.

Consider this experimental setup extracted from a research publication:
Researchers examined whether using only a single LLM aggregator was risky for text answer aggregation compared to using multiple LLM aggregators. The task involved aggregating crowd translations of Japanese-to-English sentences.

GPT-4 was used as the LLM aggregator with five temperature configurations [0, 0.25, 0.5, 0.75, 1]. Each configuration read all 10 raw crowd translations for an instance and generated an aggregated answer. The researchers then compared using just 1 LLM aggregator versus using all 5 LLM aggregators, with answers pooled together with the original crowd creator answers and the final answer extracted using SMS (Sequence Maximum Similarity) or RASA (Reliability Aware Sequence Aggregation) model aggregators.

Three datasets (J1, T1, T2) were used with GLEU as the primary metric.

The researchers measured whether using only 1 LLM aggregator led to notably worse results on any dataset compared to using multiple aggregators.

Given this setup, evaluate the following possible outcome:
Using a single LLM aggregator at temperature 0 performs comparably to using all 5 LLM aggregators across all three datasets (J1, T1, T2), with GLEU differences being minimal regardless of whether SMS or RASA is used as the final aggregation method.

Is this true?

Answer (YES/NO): NO